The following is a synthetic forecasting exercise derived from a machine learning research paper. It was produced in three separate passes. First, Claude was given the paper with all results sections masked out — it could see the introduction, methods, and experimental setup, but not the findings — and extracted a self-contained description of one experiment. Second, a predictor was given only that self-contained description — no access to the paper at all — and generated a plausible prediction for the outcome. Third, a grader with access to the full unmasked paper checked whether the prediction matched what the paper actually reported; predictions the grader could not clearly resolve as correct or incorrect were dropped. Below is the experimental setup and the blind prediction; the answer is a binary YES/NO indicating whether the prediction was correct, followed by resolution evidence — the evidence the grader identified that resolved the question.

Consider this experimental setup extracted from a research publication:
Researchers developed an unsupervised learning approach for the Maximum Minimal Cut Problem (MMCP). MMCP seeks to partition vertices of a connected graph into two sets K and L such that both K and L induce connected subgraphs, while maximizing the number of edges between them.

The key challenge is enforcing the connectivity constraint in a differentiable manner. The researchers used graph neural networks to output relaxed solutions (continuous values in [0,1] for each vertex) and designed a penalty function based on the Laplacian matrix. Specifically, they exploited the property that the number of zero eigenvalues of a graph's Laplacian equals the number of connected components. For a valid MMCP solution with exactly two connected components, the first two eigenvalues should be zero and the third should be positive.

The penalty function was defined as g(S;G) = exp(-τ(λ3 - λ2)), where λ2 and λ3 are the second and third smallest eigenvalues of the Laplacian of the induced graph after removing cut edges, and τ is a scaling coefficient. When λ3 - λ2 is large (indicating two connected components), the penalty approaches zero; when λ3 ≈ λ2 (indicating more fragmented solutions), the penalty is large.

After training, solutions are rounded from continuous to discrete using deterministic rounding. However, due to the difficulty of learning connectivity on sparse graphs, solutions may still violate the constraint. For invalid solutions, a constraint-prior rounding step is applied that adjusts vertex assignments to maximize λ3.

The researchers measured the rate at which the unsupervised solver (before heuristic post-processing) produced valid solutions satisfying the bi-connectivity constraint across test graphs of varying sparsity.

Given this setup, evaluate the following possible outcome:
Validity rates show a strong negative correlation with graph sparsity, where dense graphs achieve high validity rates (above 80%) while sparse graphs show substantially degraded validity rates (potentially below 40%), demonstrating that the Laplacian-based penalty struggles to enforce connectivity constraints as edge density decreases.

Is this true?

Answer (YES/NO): NO